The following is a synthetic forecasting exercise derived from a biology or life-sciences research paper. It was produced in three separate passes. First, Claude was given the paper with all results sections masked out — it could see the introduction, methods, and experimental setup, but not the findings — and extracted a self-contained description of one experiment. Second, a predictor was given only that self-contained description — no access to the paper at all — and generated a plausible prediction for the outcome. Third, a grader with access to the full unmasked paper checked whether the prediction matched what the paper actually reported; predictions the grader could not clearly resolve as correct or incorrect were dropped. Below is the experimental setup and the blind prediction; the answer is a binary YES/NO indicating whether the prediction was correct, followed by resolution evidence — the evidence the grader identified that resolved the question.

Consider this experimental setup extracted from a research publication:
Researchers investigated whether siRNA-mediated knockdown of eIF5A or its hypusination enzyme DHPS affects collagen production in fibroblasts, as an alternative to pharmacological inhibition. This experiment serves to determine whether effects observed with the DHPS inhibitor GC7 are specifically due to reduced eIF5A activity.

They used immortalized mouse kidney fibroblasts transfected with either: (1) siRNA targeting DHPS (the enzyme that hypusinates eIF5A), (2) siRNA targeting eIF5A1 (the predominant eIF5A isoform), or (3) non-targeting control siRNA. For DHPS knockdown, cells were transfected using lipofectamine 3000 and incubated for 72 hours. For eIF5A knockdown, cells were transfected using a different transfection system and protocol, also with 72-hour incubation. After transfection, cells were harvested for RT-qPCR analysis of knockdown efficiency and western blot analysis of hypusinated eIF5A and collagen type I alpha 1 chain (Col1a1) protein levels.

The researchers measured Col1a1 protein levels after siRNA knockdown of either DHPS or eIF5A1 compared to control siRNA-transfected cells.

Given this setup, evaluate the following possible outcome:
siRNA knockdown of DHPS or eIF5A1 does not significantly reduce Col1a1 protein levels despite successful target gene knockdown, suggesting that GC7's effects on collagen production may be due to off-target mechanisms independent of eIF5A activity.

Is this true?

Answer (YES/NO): NO